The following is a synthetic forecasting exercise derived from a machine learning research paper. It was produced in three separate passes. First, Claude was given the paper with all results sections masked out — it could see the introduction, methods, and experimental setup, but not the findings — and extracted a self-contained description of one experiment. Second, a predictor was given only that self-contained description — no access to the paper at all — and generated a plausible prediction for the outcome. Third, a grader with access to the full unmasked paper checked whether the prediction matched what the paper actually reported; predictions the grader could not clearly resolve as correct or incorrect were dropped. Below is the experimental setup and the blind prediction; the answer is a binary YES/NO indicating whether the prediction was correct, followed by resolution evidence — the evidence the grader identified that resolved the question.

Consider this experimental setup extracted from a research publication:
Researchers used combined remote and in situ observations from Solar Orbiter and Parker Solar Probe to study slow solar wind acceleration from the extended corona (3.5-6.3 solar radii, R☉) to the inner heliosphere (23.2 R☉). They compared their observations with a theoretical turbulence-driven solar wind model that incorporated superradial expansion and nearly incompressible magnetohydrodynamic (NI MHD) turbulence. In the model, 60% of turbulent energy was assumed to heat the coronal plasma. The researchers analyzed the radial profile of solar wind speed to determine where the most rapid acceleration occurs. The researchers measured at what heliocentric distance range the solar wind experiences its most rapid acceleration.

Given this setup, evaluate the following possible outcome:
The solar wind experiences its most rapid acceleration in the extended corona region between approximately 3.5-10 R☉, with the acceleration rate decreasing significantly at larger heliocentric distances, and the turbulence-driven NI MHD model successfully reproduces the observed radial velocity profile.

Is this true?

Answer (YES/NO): NO